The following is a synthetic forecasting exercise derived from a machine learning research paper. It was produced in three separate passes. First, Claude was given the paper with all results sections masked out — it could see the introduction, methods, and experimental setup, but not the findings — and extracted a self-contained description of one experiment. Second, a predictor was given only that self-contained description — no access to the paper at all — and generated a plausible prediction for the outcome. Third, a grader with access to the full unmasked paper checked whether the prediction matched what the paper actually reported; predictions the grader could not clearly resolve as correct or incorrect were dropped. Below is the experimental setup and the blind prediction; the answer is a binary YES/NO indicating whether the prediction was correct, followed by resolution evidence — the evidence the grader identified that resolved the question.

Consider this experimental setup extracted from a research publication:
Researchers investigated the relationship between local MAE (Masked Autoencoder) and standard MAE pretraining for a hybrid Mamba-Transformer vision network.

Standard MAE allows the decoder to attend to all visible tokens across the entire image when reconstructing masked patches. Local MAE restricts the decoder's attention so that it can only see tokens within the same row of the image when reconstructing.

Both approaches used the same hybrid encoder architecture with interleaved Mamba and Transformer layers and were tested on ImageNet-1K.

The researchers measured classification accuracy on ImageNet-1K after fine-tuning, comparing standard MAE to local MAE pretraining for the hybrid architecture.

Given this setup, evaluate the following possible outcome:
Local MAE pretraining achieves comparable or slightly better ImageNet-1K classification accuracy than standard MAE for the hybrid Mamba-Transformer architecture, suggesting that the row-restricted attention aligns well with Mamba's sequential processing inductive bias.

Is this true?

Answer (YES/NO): YES